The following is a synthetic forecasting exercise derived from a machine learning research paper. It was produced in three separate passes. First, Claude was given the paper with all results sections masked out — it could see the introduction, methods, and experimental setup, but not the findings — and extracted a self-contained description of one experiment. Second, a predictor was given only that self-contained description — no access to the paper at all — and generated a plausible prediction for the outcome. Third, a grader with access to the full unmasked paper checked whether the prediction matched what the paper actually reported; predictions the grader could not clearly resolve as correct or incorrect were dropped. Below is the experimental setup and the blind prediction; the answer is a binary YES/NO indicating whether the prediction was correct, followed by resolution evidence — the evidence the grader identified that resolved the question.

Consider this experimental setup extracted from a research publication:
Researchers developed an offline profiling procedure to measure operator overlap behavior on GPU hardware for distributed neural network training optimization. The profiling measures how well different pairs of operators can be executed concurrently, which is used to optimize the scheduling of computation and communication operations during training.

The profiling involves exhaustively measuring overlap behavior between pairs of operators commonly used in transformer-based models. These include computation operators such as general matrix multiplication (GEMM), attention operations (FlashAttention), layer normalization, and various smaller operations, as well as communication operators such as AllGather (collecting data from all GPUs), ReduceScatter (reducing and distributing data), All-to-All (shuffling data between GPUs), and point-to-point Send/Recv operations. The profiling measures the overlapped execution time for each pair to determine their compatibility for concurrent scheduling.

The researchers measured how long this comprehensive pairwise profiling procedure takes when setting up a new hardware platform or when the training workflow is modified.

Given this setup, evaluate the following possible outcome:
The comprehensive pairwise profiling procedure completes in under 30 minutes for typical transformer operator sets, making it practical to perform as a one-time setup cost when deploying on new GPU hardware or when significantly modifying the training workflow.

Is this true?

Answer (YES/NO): NO